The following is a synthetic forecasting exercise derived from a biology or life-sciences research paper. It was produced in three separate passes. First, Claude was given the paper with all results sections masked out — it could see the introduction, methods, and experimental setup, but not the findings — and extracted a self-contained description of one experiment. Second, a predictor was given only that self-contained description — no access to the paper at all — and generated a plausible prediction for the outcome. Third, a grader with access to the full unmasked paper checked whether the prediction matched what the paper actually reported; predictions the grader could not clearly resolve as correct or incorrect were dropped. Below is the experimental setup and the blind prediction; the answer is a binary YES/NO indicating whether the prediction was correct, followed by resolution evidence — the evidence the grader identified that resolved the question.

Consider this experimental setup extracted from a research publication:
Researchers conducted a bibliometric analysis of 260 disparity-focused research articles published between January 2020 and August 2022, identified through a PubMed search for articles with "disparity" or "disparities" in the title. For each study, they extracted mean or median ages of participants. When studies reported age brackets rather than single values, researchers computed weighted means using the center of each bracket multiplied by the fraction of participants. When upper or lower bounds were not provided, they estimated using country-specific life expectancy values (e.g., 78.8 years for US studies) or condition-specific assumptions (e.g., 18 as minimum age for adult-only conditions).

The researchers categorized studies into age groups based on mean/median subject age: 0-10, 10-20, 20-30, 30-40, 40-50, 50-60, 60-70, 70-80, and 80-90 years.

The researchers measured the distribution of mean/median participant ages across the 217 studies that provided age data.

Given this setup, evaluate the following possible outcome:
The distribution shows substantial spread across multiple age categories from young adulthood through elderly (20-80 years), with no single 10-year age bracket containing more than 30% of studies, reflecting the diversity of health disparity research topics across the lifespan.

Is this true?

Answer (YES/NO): NO